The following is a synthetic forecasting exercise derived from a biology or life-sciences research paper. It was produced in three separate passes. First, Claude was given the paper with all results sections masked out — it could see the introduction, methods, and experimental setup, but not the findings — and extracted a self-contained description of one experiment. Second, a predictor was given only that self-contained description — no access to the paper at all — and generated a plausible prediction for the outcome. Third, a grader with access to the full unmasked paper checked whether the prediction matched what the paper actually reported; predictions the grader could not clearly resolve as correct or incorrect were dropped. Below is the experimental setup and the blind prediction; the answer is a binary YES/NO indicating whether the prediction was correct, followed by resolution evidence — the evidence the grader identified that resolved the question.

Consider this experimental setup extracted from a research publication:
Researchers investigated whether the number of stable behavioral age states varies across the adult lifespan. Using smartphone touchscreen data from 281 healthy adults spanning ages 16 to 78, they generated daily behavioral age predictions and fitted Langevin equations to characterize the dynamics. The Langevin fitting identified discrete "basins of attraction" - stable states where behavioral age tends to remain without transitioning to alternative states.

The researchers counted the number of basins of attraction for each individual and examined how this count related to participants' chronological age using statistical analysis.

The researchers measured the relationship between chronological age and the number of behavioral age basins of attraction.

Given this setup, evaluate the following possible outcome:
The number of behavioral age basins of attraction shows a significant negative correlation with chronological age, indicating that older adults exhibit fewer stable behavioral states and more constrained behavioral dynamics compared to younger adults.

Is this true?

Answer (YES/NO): NO